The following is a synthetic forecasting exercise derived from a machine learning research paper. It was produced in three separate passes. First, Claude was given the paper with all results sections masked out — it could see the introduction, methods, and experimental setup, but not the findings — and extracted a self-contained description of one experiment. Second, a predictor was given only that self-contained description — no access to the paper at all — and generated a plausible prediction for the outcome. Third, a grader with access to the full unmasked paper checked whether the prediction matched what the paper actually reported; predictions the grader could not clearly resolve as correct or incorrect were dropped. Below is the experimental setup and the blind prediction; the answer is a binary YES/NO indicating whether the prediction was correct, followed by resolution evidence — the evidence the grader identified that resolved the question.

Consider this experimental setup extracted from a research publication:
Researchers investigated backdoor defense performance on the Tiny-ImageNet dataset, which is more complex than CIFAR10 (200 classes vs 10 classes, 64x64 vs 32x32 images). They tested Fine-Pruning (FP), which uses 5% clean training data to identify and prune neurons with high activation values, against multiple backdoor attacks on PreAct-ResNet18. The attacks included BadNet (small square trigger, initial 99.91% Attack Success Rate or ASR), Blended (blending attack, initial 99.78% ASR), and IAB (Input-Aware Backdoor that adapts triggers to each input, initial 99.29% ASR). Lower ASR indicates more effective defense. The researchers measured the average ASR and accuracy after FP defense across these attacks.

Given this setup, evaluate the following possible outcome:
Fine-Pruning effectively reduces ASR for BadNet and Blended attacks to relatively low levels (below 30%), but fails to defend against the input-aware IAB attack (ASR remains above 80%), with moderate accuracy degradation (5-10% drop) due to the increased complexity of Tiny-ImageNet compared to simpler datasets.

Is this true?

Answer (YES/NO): NO